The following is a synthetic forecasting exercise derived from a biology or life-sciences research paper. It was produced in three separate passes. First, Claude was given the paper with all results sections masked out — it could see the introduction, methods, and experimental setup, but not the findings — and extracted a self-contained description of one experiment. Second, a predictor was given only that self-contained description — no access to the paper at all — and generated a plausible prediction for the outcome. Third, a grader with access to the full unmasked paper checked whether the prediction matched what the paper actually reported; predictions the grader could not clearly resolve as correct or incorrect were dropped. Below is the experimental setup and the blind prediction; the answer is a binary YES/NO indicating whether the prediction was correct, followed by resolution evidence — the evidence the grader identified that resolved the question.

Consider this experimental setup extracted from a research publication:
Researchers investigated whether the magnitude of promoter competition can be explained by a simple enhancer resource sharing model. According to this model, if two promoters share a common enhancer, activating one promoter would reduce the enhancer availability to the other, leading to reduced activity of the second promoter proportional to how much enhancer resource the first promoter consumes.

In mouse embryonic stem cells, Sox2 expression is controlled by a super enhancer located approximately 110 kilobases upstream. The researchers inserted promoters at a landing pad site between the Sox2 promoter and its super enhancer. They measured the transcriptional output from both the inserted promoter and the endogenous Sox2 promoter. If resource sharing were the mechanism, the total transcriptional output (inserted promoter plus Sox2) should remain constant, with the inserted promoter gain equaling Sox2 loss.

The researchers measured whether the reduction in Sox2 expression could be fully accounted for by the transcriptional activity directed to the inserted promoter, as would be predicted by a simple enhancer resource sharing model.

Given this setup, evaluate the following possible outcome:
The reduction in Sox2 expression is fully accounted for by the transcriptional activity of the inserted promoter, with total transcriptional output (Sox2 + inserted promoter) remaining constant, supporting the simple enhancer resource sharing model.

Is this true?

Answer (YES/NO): NO